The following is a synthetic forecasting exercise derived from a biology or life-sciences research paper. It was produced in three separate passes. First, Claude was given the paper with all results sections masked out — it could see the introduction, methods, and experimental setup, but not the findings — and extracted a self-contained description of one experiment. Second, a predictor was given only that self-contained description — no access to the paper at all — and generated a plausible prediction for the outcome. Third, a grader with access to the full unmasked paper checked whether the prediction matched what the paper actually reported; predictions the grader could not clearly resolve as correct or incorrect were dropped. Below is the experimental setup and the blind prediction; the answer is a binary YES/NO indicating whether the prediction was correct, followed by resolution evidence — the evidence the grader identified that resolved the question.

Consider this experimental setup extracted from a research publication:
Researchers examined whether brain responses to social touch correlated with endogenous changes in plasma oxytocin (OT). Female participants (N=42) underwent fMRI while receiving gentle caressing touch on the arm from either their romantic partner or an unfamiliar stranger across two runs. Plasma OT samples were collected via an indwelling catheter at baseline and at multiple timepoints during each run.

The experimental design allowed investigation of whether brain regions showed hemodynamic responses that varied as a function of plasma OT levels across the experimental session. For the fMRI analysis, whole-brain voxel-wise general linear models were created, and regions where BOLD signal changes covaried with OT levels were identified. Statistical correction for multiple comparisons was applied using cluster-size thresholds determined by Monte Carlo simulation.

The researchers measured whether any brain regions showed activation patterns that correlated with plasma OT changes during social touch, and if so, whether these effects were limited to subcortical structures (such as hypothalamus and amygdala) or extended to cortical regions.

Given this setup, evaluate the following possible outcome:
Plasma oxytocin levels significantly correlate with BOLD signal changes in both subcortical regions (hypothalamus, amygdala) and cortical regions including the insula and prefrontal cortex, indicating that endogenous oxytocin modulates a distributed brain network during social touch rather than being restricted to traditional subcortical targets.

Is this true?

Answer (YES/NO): NO